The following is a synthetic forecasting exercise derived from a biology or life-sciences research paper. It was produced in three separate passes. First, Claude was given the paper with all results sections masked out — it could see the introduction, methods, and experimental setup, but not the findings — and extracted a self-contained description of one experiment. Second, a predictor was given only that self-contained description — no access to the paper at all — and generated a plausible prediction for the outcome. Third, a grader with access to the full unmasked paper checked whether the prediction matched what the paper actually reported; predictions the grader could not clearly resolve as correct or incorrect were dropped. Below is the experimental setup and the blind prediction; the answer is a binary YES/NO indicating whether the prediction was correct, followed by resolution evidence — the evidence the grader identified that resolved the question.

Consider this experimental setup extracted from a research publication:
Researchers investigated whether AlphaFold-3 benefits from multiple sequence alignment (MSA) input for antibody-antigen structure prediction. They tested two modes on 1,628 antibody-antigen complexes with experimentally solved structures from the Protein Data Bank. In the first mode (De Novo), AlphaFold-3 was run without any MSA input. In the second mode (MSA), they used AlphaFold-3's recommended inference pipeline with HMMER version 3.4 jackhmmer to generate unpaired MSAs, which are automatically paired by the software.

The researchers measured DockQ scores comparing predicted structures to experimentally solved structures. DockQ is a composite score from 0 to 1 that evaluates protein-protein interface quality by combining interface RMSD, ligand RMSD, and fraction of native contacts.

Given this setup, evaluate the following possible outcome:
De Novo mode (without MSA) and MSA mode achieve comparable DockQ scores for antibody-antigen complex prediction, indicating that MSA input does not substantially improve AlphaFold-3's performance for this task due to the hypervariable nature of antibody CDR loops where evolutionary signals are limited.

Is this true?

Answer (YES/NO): NO